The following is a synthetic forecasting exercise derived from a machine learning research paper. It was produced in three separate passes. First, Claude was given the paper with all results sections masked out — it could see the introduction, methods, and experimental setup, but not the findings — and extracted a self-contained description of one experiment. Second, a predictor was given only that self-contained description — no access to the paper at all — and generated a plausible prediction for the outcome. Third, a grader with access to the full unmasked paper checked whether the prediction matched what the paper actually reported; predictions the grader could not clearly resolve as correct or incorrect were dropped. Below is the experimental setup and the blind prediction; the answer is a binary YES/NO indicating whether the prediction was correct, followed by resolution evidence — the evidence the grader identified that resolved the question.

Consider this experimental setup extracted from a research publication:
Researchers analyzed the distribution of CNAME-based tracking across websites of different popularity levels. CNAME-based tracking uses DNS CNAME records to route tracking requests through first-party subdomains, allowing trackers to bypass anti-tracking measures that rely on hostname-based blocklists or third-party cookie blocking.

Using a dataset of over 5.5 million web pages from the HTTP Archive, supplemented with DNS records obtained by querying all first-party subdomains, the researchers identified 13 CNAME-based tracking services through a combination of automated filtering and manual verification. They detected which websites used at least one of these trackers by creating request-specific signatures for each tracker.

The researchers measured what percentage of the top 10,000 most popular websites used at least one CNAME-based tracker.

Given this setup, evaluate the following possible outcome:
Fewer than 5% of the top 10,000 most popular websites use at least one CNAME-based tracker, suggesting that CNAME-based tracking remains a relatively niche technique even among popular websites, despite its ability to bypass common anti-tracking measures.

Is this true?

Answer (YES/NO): NO